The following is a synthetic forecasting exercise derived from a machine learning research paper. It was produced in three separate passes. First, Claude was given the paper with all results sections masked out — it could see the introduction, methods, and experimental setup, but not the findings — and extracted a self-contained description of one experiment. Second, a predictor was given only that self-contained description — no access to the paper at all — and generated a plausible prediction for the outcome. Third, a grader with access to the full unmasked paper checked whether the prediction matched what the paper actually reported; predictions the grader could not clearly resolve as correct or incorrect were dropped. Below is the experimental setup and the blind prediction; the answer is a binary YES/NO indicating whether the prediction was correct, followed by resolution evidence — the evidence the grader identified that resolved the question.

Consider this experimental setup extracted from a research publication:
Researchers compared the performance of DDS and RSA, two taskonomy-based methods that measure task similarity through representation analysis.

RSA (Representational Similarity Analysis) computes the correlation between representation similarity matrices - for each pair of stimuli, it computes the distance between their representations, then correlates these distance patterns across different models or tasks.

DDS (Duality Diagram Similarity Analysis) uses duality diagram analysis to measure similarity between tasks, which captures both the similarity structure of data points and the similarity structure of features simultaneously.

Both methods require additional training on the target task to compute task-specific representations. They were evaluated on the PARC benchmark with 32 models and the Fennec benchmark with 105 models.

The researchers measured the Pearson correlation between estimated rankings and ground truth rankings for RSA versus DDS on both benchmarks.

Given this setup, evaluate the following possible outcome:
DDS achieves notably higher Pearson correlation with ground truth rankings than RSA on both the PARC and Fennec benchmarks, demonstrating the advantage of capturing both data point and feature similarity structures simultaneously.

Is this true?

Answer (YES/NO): NO